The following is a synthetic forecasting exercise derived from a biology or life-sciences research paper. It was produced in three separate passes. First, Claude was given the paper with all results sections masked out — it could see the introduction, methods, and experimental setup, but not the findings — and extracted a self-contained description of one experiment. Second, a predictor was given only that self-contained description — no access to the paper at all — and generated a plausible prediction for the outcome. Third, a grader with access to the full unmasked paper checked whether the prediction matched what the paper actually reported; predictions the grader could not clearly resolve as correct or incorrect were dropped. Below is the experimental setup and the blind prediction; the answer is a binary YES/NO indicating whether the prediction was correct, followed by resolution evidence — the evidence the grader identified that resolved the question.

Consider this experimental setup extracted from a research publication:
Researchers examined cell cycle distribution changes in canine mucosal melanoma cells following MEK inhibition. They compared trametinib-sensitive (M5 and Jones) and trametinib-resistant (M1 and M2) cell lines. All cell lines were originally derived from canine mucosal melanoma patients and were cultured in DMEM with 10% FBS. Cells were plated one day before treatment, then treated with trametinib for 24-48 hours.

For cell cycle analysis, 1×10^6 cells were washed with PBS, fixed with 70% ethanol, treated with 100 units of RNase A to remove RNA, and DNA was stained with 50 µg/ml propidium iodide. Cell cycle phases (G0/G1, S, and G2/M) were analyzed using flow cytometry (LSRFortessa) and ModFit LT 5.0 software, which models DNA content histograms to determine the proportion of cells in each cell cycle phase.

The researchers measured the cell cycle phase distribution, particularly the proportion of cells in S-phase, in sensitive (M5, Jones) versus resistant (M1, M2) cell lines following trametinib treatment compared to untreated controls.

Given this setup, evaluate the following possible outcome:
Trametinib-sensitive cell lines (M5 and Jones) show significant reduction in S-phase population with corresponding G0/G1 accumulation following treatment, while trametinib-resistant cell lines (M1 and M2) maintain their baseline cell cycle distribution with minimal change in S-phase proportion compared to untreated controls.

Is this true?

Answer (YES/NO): NO